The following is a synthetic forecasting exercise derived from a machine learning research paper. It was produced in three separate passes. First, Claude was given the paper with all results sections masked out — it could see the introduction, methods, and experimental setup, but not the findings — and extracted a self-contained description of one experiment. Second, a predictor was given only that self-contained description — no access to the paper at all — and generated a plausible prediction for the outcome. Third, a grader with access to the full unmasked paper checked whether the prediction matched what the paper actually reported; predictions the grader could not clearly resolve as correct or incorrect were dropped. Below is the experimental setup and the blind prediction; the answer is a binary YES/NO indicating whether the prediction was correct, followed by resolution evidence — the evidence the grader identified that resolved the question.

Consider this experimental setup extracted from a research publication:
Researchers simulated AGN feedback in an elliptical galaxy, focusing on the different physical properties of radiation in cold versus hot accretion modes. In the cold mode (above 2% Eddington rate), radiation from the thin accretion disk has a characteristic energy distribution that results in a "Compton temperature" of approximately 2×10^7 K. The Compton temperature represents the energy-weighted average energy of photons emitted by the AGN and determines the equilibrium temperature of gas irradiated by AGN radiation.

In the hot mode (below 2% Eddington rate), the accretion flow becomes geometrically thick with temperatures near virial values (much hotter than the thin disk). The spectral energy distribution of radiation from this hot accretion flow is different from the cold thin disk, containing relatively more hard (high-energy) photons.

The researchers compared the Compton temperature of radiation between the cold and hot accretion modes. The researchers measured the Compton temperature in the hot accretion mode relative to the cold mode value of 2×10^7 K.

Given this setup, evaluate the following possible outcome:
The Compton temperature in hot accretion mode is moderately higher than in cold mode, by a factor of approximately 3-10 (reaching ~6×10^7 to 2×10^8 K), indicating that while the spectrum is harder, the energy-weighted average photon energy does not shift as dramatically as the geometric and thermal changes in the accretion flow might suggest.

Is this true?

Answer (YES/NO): YES